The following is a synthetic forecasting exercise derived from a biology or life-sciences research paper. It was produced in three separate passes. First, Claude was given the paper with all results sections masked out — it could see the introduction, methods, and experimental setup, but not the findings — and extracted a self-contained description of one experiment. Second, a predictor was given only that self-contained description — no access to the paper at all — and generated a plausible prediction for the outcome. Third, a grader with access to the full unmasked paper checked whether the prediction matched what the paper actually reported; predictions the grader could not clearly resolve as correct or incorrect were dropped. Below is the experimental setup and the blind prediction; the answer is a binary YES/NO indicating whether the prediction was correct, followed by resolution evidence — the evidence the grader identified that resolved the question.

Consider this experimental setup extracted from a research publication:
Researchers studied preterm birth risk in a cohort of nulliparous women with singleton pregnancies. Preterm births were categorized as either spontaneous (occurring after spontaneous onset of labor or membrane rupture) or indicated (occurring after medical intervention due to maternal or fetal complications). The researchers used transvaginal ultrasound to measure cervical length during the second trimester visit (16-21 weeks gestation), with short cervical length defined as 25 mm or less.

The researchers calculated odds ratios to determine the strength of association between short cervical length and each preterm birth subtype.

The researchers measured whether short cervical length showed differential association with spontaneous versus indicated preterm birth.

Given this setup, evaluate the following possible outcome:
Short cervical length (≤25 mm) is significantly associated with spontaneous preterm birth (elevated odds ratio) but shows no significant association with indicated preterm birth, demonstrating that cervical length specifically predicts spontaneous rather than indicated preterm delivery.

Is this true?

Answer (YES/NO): NO